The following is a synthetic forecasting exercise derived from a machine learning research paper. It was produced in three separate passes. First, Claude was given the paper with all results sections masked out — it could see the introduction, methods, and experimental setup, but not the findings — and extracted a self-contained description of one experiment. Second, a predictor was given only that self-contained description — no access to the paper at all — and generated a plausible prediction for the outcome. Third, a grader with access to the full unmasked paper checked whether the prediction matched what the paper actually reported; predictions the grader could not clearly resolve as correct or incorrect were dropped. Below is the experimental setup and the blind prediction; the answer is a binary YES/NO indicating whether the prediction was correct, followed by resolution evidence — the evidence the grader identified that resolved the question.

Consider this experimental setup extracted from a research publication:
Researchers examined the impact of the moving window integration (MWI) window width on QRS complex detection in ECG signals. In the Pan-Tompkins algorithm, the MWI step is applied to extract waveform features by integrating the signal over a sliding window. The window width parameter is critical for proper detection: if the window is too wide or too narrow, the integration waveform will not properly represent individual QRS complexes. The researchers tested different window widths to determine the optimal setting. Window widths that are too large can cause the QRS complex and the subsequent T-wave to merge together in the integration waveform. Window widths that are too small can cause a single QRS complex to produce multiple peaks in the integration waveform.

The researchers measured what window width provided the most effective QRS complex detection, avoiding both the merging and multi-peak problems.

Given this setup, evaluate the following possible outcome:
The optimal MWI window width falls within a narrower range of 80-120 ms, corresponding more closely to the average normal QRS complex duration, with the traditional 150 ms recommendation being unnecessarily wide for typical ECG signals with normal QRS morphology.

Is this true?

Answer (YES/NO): NO